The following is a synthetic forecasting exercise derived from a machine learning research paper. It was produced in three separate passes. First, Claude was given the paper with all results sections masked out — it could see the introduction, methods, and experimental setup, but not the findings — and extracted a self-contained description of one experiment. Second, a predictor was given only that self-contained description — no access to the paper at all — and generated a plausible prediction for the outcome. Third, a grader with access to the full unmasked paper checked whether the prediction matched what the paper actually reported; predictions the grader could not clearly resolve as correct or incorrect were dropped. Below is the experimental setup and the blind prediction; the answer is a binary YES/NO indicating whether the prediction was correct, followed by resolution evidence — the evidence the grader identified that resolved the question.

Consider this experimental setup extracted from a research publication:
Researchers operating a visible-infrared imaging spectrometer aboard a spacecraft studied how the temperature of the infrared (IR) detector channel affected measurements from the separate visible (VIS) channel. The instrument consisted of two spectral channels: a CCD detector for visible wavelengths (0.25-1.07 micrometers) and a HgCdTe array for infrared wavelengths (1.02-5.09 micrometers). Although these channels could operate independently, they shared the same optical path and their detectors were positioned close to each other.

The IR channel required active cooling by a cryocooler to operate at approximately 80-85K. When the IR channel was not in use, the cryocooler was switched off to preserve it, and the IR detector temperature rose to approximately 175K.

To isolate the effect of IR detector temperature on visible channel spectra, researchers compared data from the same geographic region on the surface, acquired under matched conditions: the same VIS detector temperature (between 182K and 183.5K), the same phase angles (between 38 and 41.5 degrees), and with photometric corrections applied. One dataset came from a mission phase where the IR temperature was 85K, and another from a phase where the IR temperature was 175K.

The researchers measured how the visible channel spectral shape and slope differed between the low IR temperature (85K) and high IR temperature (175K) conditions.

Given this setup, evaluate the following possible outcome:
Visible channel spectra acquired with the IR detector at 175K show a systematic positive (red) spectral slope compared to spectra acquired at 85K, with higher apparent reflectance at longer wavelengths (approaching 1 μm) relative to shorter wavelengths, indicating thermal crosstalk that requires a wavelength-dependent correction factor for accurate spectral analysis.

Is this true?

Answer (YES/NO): NO